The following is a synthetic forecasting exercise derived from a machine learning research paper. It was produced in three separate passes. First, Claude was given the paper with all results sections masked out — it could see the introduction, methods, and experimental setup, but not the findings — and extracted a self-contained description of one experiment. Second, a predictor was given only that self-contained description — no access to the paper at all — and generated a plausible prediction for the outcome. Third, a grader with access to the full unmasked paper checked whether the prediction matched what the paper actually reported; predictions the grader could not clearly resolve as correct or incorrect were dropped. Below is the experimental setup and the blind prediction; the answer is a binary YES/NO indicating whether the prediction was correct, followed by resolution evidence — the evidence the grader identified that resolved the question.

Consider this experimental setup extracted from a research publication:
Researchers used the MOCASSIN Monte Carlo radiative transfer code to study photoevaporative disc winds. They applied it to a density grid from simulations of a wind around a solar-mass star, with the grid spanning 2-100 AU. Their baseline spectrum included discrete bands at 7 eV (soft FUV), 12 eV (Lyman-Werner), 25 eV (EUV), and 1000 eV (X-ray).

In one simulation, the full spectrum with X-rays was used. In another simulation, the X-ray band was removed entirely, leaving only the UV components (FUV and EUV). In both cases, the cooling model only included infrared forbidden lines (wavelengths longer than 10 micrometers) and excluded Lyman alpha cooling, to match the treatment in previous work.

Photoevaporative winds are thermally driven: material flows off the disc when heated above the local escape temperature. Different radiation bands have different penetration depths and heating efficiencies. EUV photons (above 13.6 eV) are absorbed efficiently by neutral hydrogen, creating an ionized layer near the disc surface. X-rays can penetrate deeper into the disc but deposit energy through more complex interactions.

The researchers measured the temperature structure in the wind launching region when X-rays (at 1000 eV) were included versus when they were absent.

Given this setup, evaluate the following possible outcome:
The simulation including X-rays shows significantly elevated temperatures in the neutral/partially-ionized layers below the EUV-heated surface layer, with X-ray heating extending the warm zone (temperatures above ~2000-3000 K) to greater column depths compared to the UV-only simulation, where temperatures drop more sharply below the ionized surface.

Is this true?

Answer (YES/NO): NO